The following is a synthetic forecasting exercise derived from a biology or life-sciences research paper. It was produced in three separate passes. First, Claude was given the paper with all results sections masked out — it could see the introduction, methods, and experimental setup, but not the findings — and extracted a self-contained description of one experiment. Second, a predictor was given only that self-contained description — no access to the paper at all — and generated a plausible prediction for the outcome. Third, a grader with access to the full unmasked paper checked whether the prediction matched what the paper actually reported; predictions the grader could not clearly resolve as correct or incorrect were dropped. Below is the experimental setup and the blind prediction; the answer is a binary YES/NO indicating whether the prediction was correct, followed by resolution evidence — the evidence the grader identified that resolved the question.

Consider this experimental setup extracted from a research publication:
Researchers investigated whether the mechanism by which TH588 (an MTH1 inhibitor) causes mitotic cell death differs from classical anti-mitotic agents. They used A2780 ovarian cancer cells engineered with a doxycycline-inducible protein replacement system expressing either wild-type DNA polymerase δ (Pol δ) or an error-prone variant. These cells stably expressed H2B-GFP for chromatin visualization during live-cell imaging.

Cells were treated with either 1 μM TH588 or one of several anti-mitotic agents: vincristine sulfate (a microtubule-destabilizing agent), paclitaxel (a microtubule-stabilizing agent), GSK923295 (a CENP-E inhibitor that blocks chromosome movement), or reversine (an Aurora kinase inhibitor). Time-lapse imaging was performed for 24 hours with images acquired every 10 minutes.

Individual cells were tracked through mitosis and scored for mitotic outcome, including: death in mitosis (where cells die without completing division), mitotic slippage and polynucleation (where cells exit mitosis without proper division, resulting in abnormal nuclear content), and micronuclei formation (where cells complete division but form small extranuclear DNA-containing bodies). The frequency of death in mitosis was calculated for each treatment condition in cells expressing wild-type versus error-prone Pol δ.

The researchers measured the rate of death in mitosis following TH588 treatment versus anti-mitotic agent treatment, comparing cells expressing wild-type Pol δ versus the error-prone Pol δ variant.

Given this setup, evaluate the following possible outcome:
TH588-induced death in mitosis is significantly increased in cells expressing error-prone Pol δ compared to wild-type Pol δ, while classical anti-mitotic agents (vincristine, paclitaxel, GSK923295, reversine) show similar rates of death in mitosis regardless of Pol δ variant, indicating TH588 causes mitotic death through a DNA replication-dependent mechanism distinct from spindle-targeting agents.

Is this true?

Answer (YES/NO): NO